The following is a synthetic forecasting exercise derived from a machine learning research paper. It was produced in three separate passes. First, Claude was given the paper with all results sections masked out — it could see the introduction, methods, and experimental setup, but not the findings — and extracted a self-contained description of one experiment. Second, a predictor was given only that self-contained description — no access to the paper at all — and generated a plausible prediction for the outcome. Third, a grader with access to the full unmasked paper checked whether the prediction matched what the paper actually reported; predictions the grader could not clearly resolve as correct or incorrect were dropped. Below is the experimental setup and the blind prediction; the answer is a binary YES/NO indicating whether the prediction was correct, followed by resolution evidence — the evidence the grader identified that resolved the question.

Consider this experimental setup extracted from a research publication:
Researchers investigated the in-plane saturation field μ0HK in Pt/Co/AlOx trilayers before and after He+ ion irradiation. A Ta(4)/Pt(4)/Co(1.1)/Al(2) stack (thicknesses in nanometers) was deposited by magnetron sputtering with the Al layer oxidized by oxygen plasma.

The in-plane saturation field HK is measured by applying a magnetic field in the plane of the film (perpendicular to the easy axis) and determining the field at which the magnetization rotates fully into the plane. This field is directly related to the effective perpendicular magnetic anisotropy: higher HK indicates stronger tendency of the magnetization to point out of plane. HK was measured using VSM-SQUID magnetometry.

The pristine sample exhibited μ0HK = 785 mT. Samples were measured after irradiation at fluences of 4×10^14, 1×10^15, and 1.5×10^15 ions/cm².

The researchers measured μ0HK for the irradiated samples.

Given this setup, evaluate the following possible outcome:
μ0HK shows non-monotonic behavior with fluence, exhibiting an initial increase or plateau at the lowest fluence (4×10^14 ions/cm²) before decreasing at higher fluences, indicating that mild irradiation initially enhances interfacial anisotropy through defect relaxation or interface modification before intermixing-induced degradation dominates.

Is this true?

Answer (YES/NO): NO